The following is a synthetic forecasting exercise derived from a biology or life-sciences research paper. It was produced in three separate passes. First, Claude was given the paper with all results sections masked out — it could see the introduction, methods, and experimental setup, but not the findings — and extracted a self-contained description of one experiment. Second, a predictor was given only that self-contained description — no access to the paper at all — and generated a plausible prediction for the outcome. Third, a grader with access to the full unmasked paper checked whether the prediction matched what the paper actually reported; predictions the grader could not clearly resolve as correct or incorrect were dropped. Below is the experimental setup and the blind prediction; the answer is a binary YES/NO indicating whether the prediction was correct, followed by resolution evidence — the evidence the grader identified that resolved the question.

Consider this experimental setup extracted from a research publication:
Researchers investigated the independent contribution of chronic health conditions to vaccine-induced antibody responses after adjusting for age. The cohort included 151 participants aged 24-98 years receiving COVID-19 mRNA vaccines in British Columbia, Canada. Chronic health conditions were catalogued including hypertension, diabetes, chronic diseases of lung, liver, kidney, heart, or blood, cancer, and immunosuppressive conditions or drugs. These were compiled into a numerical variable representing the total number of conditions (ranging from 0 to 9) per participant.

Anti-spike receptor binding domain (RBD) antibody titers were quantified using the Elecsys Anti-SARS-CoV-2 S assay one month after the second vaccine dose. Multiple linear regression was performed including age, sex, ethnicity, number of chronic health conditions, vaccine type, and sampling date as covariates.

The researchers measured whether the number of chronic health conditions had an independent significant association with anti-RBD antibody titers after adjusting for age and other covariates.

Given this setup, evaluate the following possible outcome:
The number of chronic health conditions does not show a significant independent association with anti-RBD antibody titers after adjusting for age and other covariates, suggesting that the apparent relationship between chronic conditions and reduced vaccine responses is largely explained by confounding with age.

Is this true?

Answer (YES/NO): NO